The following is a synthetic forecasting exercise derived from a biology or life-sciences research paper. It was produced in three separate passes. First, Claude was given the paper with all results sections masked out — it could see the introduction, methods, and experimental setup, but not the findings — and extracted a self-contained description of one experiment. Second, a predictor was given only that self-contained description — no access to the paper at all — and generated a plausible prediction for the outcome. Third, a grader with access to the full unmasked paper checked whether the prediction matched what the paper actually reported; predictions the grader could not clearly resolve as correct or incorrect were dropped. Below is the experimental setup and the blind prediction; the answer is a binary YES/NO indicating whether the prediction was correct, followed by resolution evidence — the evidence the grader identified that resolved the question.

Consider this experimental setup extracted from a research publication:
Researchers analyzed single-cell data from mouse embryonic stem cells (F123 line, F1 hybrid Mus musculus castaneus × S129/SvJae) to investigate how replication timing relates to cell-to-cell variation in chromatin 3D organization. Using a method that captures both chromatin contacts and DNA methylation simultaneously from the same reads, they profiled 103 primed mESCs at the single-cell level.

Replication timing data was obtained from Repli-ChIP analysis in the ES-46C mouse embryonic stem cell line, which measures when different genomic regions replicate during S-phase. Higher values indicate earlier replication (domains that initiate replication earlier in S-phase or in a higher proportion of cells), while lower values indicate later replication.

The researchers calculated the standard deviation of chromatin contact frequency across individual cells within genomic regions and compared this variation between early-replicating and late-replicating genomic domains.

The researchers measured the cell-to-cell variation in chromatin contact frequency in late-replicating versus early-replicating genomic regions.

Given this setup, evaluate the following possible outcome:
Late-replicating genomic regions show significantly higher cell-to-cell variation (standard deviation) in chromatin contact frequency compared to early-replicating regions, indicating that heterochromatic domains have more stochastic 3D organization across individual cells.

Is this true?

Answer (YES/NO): NO